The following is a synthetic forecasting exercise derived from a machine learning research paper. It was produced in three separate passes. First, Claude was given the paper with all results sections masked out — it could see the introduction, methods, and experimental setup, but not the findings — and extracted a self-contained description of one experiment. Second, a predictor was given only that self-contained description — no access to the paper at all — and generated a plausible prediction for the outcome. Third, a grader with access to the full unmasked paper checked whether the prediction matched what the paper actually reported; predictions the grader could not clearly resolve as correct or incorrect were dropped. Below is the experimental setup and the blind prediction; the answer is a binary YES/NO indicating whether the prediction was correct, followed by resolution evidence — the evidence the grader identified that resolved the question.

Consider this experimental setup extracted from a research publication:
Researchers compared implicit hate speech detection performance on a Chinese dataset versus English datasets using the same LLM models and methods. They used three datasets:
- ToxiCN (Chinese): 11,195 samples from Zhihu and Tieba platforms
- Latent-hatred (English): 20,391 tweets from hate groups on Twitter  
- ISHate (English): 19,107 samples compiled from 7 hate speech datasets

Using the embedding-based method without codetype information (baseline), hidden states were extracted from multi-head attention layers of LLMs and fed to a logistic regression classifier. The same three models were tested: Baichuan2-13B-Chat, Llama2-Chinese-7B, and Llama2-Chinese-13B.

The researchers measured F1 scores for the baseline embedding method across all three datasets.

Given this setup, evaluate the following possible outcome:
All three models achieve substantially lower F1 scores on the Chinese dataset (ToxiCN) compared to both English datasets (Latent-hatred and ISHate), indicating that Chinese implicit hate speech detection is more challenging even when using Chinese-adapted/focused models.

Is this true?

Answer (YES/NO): NO